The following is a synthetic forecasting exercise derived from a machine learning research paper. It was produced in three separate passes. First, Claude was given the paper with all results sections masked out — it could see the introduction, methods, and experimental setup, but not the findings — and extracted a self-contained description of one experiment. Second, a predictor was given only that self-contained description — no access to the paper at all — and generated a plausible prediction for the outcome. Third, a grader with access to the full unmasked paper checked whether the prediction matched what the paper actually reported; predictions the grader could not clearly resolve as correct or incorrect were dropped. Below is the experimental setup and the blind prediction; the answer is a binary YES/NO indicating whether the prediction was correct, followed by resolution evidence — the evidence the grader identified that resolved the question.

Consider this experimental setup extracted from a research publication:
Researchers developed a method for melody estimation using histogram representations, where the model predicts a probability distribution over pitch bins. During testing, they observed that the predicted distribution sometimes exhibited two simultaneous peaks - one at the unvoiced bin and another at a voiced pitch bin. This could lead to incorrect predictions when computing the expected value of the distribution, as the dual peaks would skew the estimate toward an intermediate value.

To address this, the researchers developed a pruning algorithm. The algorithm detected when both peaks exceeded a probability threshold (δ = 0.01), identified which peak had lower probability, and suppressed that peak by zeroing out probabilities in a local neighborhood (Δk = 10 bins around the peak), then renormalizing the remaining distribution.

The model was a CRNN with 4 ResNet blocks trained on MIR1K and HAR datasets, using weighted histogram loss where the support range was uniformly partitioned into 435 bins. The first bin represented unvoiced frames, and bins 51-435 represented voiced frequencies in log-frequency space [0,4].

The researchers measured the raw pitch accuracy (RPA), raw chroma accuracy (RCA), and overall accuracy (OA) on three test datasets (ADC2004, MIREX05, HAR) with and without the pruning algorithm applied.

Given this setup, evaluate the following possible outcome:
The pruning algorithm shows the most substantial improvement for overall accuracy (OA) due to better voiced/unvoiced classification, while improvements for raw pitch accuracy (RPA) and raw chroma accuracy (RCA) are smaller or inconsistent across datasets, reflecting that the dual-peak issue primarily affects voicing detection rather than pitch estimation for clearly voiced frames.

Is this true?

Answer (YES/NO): NO